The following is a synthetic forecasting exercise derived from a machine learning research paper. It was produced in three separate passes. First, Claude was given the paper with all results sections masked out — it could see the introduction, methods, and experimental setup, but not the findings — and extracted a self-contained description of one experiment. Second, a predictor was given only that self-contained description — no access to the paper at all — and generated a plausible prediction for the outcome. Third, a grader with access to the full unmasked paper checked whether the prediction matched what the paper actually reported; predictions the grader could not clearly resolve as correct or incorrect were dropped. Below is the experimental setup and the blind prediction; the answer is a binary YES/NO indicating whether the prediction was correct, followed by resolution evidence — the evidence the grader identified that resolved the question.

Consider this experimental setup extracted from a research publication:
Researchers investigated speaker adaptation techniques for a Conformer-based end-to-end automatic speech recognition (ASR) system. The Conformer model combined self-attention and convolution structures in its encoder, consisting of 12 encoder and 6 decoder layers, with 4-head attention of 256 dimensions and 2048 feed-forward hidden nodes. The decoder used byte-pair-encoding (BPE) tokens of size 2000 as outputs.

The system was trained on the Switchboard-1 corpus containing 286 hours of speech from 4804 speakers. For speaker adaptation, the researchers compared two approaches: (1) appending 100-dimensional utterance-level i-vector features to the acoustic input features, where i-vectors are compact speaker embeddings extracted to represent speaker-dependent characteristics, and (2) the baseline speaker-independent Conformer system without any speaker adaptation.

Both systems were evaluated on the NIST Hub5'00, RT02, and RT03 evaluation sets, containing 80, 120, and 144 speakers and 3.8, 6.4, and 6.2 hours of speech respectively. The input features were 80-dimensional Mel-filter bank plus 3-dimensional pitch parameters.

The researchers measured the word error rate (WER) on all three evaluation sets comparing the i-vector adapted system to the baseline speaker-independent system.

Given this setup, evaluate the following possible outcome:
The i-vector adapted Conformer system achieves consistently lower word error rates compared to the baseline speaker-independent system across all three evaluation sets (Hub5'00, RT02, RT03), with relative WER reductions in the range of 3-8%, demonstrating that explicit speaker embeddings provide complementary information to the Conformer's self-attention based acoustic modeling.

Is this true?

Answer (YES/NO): NO